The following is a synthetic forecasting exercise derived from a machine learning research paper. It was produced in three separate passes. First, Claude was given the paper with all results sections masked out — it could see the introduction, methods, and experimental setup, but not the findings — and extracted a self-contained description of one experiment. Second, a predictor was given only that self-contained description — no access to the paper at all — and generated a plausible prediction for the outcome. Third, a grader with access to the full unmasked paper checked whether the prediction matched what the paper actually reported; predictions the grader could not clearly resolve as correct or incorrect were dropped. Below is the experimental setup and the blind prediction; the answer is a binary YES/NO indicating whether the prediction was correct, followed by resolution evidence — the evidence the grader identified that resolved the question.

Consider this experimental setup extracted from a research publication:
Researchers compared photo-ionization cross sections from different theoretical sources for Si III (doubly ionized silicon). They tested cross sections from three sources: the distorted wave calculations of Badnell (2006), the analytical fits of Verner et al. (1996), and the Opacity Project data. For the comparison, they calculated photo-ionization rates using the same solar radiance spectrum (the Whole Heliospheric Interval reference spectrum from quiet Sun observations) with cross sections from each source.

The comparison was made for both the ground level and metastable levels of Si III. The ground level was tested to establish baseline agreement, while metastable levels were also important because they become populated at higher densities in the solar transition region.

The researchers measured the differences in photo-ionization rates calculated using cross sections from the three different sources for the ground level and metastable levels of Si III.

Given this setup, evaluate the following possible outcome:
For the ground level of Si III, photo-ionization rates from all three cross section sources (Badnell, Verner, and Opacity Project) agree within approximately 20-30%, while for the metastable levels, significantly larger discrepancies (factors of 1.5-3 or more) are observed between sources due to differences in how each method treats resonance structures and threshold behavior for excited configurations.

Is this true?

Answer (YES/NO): NO